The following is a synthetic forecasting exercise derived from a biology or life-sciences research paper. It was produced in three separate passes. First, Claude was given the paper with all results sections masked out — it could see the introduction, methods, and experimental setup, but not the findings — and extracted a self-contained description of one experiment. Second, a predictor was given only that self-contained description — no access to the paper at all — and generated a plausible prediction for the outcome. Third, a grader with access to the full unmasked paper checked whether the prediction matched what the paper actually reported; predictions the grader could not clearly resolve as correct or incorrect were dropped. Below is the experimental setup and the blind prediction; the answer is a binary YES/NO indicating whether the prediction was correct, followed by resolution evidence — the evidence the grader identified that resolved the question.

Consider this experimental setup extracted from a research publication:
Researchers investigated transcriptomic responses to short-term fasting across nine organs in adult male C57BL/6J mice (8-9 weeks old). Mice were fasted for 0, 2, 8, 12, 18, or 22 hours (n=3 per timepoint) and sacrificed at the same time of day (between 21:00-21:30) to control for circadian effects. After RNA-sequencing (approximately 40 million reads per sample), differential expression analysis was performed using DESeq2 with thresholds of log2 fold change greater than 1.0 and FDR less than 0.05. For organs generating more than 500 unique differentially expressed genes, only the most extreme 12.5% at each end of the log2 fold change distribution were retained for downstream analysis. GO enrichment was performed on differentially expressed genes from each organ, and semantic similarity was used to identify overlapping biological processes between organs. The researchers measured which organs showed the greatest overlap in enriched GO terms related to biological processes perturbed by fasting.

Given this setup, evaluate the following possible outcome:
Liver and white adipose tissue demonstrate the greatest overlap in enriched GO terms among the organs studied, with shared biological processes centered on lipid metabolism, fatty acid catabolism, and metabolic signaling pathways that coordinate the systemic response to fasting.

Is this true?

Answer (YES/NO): NO